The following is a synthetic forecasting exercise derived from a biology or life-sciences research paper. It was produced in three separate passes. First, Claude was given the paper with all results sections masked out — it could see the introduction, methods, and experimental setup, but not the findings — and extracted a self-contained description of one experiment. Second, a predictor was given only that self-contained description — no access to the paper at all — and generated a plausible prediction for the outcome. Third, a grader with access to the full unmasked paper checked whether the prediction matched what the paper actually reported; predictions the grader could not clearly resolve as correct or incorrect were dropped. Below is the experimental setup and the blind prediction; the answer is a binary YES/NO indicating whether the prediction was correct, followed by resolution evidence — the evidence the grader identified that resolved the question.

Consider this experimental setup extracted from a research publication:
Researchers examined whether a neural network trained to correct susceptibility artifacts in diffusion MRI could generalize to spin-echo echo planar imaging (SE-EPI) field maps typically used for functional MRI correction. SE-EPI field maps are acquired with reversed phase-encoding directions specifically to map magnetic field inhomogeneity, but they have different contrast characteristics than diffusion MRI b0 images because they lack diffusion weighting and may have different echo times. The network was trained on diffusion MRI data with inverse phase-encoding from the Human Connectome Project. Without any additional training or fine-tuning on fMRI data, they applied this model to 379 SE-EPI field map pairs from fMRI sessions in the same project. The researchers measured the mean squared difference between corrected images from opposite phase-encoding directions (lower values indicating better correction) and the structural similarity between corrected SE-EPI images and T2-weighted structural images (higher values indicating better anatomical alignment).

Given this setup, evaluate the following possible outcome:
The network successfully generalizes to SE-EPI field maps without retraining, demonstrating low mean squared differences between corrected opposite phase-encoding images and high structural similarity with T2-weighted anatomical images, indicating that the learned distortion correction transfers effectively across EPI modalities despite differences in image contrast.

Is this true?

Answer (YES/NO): YES